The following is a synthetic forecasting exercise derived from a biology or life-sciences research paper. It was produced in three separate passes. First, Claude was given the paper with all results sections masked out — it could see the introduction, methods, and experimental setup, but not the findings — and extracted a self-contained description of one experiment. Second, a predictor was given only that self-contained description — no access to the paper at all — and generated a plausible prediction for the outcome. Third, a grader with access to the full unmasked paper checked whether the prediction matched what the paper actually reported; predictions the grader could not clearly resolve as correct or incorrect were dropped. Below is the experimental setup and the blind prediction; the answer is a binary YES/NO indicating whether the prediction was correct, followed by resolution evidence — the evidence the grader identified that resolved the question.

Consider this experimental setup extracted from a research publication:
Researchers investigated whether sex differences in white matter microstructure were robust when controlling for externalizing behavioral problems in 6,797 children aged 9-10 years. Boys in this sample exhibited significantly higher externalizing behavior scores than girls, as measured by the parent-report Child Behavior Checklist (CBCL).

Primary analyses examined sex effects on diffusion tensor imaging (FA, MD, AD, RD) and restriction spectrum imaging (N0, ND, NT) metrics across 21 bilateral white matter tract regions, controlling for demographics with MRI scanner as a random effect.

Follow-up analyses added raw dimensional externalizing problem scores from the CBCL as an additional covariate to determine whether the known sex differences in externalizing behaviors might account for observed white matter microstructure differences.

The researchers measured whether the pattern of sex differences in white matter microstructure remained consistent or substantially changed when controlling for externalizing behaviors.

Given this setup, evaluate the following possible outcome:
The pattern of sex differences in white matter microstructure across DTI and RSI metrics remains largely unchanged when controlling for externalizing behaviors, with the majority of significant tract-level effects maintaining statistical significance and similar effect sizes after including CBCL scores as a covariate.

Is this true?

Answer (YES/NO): YES